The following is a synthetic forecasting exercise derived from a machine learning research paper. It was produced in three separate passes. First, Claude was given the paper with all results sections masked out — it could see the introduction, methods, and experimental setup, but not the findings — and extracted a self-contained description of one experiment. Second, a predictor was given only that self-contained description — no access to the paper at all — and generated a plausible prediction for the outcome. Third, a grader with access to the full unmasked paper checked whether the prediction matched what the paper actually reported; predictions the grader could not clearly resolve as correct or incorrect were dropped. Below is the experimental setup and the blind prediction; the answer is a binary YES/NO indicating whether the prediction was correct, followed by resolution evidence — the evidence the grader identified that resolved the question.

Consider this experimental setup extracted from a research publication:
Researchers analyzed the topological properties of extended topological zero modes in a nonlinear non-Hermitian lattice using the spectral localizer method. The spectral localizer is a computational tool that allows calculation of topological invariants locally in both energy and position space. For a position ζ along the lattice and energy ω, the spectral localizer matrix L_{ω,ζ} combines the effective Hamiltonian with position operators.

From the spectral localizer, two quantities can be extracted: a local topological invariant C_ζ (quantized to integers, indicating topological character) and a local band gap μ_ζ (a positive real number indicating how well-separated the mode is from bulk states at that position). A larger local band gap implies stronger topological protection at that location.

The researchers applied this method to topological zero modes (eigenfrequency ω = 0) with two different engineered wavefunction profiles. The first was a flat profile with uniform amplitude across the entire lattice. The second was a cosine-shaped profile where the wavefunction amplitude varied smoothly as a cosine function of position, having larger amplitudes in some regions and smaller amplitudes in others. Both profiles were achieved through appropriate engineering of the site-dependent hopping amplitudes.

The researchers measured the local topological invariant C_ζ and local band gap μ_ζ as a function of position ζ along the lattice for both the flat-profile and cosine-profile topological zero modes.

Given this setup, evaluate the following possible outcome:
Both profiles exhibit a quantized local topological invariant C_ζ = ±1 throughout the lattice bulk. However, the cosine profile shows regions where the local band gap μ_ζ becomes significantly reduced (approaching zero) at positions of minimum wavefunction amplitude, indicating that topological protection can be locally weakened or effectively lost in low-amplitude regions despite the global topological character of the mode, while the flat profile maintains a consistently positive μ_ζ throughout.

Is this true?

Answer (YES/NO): NO